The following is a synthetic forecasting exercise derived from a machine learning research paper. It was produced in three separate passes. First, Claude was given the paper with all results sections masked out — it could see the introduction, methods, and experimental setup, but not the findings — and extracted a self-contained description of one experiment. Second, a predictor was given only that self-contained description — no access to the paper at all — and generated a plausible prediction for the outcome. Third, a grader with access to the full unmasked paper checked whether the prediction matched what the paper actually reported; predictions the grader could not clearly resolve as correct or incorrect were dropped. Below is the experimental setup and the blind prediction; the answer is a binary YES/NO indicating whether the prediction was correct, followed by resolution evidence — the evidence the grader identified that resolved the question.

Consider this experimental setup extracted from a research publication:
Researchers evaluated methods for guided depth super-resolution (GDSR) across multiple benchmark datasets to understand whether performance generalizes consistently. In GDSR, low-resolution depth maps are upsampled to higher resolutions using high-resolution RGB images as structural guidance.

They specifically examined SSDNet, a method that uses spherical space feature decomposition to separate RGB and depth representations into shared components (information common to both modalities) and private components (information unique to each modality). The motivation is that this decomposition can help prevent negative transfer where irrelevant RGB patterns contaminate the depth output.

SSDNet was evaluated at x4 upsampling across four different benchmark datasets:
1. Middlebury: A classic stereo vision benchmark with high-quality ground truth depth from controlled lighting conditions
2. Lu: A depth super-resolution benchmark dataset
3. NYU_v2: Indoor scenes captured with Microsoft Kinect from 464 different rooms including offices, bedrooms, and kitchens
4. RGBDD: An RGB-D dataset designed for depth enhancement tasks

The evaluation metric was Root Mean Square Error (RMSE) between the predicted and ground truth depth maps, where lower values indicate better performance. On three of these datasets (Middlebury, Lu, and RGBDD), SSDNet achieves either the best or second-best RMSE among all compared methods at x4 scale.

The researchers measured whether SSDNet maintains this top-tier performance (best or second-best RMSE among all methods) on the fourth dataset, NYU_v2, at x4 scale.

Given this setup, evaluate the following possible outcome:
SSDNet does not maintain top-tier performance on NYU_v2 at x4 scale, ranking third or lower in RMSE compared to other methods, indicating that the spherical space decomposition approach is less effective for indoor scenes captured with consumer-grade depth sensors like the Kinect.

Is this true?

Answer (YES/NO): YES